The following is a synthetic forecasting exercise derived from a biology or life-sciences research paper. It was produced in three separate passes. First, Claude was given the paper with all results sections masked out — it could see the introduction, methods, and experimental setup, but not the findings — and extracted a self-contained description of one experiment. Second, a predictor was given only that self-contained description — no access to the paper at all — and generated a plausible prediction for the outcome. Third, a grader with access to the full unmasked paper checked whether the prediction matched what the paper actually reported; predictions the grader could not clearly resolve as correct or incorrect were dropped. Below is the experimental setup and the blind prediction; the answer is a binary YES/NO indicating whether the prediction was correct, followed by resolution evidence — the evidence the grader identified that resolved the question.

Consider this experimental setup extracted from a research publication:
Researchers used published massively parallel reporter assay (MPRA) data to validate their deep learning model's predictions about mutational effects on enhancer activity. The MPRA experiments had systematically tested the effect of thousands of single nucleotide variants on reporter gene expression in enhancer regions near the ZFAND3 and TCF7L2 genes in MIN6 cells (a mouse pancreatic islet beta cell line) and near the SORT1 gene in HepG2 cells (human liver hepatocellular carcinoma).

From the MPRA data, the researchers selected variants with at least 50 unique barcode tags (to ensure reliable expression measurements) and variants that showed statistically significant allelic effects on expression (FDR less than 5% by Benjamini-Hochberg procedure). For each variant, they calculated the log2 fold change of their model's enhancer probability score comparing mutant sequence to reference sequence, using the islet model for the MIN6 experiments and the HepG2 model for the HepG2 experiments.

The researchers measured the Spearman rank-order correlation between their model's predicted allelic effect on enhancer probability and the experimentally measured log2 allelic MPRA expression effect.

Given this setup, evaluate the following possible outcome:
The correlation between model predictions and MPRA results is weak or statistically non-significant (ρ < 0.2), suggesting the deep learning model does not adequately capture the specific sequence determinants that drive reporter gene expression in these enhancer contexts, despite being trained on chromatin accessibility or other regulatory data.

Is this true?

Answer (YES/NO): NO